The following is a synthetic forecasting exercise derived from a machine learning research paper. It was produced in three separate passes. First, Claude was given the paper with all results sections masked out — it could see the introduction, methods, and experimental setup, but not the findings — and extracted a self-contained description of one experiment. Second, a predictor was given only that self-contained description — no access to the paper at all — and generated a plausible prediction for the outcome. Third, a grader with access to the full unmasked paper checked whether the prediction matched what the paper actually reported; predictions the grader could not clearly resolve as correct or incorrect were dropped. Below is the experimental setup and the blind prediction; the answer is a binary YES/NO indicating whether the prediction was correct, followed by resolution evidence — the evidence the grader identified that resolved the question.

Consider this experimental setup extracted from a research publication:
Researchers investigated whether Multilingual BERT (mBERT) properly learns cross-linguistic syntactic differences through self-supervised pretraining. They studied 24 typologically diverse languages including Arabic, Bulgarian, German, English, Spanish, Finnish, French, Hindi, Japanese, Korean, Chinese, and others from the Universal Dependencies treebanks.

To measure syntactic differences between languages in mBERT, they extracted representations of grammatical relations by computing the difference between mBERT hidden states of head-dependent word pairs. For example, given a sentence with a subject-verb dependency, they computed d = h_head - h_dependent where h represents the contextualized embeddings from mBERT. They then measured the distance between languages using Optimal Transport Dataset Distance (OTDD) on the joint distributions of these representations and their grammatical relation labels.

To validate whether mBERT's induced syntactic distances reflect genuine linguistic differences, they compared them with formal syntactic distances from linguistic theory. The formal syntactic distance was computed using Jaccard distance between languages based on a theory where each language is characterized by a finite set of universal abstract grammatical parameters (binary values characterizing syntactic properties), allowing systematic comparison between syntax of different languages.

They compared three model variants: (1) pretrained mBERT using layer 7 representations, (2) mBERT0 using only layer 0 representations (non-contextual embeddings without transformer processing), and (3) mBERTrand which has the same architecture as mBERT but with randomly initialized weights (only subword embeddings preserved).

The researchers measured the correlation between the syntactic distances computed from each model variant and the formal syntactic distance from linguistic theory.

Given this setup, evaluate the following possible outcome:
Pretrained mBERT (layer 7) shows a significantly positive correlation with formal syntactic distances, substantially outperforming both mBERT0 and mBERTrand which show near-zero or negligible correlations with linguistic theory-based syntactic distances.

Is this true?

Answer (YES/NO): NO